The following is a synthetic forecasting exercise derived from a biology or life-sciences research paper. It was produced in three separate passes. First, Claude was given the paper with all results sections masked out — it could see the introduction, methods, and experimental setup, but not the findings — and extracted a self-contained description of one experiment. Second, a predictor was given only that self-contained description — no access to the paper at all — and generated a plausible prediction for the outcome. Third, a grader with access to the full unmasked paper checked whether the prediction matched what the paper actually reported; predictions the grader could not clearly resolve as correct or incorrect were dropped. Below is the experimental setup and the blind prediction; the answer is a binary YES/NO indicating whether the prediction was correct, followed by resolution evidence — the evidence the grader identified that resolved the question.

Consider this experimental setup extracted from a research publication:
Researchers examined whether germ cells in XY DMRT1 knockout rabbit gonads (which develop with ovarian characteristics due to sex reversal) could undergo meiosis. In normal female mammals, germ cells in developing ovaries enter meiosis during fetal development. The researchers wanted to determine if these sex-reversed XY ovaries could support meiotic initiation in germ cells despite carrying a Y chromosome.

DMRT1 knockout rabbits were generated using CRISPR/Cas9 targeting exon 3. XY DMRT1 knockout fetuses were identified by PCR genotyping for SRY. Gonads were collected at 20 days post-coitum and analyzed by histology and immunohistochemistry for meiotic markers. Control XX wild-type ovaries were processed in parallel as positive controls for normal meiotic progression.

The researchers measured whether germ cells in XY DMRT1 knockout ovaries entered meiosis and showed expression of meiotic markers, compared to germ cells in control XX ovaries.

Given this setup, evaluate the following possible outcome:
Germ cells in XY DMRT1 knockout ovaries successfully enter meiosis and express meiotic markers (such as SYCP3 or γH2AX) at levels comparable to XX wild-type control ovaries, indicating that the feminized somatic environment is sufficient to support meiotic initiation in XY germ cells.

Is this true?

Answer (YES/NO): NO